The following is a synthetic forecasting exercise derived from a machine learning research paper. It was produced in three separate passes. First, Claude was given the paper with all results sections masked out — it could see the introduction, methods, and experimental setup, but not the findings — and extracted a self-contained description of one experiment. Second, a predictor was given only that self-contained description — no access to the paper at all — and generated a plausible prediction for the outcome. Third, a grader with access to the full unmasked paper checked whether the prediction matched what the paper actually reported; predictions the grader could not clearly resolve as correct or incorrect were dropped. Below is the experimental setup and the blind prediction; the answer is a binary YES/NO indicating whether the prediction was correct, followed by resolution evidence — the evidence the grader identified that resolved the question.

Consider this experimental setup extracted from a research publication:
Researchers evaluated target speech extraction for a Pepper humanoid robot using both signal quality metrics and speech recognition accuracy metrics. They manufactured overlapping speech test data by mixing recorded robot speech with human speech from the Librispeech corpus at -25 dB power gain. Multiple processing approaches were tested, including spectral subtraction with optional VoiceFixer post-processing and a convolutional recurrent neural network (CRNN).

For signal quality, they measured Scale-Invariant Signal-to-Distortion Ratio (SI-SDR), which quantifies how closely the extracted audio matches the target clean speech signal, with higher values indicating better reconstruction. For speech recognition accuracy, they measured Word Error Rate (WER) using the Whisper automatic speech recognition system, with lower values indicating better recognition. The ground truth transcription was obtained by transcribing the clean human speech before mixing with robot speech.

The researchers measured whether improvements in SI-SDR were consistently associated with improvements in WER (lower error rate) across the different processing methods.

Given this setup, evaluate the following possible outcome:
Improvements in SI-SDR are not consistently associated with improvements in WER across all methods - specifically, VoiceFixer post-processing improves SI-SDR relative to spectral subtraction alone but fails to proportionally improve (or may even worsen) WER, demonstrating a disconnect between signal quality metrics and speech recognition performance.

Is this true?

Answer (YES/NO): NO